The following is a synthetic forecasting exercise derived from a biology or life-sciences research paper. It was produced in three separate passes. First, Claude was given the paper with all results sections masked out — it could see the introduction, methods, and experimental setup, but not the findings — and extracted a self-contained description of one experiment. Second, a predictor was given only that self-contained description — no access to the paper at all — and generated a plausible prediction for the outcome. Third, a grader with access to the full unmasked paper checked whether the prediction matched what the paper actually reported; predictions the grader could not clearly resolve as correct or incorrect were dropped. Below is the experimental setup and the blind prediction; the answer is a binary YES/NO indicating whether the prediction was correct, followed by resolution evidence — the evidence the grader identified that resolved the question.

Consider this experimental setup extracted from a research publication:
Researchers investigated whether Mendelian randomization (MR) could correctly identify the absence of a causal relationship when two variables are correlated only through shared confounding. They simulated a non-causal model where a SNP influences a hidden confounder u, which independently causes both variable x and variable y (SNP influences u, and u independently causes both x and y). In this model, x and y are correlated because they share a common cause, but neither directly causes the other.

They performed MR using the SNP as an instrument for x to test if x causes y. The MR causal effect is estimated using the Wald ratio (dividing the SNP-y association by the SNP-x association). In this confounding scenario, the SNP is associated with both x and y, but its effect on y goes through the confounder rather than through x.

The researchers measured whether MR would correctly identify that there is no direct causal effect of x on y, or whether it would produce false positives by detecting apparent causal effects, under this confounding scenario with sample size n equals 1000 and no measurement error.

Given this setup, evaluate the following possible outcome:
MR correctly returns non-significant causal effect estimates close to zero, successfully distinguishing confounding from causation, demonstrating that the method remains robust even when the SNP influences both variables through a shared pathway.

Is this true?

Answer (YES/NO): NO